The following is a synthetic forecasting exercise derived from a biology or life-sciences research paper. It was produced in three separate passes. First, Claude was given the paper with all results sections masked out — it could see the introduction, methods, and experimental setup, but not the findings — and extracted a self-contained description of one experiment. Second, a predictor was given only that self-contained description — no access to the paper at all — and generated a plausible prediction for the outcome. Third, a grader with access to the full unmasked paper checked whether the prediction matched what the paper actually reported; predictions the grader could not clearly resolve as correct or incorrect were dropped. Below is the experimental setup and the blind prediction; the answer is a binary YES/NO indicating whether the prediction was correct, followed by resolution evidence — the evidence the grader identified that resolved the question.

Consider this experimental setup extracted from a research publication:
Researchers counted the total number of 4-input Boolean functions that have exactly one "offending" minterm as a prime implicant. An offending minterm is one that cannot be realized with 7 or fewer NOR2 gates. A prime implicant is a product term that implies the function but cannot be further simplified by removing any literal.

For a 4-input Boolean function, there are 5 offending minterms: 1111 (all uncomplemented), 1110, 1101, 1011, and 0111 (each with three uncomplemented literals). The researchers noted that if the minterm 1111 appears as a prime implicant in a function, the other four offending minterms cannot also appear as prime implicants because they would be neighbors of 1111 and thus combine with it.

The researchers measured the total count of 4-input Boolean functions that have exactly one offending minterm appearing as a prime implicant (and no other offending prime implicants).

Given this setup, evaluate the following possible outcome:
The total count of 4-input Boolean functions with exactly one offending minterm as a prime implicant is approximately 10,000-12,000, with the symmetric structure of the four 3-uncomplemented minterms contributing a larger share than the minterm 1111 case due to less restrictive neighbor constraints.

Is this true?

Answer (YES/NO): NO